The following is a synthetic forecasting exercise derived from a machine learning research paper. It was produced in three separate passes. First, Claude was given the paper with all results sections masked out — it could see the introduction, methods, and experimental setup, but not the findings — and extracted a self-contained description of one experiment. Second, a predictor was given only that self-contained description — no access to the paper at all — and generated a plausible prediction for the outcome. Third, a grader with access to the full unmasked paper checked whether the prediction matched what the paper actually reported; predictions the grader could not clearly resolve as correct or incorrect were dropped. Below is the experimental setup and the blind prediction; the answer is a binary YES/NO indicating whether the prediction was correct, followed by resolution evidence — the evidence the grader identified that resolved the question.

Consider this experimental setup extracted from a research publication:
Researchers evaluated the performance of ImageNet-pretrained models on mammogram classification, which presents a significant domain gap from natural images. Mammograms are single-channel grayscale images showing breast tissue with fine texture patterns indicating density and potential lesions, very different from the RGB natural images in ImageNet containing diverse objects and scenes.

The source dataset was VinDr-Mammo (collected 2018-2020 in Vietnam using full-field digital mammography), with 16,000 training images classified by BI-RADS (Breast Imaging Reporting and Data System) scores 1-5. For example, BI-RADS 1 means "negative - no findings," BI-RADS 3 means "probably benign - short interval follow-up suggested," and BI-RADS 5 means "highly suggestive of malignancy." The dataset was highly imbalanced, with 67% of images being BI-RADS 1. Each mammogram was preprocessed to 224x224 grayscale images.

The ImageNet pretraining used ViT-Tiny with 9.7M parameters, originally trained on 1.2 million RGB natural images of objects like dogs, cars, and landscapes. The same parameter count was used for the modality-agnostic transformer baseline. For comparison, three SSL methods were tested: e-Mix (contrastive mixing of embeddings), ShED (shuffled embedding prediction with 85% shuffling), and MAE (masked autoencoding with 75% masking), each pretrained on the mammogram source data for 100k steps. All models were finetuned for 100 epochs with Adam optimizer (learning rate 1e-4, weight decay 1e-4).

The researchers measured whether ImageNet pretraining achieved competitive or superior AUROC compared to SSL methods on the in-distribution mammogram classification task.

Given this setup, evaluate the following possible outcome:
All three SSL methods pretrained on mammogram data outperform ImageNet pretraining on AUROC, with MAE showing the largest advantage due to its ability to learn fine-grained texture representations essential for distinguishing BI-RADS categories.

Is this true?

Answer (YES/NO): NO